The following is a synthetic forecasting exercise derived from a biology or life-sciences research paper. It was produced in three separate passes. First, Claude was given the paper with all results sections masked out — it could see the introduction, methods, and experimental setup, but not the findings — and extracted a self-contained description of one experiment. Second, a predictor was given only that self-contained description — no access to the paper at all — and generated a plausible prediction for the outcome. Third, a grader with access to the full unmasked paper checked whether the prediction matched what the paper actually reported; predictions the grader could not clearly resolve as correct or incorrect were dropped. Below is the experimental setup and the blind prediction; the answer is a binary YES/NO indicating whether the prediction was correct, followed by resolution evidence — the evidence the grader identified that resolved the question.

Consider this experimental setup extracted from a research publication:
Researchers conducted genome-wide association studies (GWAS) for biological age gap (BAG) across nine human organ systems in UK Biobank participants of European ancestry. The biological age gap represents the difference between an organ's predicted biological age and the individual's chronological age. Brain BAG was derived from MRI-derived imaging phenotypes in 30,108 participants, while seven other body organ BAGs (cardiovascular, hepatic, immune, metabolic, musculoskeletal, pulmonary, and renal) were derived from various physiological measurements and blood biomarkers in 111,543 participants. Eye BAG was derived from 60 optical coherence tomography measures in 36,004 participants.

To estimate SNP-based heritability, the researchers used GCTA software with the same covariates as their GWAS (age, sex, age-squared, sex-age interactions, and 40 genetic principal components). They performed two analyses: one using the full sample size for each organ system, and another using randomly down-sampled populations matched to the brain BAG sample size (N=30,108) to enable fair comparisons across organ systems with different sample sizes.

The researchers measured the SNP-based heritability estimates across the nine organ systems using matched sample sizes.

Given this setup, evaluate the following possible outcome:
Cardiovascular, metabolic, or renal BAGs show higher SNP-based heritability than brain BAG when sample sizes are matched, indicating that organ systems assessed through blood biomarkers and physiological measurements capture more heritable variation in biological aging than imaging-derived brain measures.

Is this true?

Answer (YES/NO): NO